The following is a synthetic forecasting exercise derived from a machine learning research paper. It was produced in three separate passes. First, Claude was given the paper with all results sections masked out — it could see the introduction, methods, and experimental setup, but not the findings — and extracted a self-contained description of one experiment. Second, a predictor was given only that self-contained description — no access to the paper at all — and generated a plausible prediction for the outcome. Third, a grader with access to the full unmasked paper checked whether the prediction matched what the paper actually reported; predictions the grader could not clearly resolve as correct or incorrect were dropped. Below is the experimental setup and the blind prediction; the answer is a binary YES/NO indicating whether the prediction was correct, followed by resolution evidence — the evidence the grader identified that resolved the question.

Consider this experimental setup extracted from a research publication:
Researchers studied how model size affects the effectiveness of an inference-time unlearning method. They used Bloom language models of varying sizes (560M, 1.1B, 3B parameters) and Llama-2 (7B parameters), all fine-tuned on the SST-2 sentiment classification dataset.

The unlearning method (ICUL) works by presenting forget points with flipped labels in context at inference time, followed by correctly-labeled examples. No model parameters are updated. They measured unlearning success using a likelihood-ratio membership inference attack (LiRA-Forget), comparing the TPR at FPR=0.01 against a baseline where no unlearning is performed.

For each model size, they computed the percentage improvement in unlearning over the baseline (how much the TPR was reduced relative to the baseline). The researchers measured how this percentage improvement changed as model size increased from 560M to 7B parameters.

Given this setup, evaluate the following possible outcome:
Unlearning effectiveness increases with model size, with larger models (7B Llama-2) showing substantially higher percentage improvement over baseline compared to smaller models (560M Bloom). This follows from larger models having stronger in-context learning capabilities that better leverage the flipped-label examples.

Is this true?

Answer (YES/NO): YES